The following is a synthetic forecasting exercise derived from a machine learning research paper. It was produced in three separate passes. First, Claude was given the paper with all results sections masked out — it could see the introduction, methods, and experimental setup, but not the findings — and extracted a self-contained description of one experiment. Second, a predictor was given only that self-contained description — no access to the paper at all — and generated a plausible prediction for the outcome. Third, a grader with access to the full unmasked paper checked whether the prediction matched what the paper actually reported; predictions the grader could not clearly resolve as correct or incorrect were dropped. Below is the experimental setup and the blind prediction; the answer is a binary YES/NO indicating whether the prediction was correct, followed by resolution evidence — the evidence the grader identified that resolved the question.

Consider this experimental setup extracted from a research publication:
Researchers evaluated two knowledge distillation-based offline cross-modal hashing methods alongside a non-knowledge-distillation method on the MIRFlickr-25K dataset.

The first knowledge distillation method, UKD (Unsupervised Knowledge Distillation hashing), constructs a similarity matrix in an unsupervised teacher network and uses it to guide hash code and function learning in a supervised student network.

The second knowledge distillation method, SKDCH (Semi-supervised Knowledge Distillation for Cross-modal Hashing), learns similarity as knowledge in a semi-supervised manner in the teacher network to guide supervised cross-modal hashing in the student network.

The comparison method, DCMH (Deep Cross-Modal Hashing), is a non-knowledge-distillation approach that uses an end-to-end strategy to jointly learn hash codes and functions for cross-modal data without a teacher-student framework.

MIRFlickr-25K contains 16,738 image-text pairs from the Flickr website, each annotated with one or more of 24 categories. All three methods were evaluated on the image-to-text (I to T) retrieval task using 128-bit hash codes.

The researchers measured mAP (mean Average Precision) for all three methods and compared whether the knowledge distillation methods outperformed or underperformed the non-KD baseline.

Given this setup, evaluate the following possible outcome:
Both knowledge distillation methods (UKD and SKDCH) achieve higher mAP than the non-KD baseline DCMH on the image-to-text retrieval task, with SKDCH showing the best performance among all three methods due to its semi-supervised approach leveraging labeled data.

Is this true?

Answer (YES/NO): NO